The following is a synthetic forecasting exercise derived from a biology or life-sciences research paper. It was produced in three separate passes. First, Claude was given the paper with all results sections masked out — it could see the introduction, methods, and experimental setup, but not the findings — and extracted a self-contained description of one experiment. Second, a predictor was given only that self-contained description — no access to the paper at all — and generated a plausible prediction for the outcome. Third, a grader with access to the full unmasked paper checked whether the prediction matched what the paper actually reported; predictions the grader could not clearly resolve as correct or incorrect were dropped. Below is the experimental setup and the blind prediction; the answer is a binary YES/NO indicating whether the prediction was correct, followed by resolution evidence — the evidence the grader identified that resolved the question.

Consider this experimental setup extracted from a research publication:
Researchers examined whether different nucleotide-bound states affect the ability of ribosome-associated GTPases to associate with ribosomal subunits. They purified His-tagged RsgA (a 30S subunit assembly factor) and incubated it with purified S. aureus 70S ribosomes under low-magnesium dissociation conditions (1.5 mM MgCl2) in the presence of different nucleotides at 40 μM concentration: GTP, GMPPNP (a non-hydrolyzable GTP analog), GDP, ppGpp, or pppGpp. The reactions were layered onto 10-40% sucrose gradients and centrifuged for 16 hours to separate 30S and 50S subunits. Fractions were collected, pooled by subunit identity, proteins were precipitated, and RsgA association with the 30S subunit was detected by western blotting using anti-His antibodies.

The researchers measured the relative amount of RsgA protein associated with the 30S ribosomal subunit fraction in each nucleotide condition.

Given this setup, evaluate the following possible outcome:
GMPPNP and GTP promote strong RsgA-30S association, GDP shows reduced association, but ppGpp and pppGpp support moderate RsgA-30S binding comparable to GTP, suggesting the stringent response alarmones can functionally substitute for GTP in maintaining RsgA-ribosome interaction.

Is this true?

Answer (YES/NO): NO